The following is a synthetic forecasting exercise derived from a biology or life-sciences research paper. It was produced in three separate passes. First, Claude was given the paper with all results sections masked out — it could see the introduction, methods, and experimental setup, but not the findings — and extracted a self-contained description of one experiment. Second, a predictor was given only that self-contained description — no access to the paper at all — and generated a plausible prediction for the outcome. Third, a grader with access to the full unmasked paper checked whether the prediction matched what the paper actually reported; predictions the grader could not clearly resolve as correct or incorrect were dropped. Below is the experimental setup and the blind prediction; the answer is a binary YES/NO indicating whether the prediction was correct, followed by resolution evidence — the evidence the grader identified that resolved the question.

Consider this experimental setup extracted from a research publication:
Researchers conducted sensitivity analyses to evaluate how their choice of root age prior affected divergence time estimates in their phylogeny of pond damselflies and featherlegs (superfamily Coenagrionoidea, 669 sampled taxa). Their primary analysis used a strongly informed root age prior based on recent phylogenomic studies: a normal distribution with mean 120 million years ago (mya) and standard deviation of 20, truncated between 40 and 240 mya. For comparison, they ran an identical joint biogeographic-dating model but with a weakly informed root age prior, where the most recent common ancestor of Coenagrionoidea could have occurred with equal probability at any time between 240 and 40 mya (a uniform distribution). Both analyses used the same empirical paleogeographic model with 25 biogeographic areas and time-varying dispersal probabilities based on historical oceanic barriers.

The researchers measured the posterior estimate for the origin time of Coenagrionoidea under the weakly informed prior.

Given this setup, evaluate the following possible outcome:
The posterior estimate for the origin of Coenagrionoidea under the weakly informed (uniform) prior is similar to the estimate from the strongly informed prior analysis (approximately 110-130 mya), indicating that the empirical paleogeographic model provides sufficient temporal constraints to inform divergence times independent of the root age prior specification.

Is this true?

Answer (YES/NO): NO